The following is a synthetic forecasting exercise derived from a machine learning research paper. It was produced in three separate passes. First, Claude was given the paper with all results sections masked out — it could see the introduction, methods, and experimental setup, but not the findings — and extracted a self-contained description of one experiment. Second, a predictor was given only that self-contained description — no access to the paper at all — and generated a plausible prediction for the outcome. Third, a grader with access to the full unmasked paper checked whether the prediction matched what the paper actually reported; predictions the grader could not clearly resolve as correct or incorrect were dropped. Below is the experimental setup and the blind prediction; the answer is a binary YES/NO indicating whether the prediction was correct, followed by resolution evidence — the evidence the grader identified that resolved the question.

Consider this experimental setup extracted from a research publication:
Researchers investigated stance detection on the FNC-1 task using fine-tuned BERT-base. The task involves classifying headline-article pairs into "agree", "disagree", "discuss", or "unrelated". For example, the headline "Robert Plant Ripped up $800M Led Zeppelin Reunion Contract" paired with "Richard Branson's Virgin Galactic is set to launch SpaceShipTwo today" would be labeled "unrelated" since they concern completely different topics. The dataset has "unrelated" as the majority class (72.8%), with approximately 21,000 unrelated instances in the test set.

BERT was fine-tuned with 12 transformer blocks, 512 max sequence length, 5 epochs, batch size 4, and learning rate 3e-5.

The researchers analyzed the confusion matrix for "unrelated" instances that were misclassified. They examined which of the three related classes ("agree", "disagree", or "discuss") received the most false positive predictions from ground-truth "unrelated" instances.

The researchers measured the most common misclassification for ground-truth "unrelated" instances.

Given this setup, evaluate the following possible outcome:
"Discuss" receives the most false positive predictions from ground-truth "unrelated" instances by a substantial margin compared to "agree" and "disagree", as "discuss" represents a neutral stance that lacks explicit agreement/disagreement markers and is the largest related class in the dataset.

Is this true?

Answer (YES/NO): YES